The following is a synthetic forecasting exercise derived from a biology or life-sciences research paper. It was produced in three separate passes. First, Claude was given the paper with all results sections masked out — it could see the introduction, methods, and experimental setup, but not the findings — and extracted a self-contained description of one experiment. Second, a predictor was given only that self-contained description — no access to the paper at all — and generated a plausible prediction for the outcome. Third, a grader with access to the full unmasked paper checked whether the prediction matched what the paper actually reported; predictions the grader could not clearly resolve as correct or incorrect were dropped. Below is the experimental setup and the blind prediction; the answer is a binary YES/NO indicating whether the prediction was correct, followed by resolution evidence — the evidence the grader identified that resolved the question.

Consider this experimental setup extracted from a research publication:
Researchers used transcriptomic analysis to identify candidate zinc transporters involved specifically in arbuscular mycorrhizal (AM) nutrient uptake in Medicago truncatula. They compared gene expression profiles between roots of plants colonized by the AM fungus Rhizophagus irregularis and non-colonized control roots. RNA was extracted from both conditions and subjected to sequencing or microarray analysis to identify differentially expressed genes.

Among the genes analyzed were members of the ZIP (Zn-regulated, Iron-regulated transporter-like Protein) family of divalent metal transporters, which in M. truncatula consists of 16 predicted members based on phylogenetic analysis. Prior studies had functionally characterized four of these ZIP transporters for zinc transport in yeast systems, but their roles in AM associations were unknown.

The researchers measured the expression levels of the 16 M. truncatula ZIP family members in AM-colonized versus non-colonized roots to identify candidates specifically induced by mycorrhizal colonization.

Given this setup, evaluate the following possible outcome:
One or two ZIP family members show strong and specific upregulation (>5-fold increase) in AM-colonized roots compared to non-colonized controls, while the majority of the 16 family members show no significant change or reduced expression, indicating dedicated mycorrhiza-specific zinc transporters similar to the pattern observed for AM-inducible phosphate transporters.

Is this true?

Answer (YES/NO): YES